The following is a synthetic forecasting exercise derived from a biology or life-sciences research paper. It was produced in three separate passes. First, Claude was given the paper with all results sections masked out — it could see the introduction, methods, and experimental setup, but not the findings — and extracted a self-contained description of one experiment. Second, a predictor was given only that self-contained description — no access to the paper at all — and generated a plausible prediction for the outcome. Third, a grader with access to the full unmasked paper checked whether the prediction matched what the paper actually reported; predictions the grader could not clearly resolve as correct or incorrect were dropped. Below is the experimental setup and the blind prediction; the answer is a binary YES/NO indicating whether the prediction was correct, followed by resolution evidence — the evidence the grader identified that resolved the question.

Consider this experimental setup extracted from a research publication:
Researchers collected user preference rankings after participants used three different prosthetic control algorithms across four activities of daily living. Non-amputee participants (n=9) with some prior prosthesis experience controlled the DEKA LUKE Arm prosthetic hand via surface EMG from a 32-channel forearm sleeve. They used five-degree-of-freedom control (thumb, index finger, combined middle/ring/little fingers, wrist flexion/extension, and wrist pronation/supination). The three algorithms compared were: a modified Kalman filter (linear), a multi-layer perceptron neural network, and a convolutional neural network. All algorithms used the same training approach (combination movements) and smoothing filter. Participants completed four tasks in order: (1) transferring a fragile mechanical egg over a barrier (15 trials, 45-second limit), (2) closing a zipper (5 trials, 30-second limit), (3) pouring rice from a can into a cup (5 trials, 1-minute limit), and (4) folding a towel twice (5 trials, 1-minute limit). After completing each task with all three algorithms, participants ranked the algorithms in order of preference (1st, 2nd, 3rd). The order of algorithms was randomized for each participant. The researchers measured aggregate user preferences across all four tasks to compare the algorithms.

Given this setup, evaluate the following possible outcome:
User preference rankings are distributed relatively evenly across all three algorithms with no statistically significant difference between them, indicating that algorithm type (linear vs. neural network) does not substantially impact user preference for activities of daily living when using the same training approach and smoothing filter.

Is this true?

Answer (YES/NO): NO